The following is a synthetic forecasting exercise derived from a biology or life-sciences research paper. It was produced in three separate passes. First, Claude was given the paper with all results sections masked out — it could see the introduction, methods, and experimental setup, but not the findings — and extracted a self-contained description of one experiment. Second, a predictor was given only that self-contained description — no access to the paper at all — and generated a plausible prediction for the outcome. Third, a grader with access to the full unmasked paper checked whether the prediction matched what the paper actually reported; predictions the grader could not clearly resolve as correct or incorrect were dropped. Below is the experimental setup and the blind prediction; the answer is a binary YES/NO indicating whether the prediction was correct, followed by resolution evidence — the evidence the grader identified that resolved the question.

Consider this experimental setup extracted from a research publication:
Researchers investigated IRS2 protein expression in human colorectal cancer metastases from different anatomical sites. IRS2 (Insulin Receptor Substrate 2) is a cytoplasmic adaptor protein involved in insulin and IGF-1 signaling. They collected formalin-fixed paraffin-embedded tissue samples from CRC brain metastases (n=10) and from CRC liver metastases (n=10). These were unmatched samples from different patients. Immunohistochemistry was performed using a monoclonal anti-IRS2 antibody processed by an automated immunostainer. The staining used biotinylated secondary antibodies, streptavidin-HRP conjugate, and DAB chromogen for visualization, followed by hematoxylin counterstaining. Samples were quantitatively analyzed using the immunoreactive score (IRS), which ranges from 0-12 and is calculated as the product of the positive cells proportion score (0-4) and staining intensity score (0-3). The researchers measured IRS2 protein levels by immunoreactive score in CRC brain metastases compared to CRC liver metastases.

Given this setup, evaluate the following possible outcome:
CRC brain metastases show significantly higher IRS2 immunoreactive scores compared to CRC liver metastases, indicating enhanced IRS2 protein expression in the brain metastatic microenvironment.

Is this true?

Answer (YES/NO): YES